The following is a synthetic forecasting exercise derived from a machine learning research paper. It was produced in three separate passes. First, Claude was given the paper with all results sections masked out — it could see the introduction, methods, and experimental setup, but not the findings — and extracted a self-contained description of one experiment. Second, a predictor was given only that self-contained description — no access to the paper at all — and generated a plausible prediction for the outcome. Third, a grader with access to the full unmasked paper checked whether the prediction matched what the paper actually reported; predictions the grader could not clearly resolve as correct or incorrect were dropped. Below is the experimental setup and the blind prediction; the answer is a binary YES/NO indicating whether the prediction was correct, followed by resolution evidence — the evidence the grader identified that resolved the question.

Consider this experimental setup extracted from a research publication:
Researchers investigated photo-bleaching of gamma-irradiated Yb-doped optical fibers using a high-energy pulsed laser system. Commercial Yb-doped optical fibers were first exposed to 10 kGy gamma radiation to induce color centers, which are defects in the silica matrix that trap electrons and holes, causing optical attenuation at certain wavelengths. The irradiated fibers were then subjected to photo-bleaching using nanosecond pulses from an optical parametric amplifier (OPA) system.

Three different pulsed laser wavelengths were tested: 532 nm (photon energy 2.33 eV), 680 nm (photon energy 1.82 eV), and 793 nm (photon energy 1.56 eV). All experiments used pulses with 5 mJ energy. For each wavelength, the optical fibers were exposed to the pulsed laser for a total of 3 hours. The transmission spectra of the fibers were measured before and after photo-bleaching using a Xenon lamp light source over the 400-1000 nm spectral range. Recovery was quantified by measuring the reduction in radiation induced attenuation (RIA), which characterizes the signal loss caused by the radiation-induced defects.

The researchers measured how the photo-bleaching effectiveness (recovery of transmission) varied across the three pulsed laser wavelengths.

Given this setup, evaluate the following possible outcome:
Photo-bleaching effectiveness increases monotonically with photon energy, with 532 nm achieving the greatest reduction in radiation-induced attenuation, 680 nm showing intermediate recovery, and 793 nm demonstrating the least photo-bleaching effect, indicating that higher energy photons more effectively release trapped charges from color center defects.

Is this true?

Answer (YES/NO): YES